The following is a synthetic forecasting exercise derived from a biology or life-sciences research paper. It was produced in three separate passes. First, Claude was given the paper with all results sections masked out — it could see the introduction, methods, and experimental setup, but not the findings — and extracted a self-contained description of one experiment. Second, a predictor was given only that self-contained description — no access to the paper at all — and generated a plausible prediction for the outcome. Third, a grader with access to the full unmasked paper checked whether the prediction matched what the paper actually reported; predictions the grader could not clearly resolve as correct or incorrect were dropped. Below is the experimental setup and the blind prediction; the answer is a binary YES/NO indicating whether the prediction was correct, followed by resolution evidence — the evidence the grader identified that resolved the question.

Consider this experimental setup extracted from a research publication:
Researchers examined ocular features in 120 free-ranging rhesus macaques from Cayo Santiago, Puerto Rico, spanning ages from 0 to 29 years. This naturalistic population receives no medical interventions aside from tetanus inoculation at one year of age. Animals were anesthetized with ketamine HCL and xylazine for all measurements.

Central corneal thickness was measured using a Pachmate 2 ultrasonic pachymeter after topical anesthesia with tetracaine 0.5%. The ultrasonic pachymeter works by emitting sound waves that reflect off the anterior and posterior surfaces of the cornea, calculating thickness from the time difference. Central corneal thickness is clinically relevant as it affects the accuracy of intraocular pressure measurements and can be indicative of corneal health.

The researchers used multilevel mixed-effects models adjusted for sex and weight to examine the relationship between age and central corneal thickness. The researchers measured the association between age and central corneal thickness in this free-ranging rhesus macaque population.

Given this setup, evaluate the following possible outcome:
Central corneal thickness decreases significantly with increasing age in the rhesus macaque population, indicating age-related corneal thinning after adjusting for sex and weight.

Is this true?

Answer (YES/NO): YES